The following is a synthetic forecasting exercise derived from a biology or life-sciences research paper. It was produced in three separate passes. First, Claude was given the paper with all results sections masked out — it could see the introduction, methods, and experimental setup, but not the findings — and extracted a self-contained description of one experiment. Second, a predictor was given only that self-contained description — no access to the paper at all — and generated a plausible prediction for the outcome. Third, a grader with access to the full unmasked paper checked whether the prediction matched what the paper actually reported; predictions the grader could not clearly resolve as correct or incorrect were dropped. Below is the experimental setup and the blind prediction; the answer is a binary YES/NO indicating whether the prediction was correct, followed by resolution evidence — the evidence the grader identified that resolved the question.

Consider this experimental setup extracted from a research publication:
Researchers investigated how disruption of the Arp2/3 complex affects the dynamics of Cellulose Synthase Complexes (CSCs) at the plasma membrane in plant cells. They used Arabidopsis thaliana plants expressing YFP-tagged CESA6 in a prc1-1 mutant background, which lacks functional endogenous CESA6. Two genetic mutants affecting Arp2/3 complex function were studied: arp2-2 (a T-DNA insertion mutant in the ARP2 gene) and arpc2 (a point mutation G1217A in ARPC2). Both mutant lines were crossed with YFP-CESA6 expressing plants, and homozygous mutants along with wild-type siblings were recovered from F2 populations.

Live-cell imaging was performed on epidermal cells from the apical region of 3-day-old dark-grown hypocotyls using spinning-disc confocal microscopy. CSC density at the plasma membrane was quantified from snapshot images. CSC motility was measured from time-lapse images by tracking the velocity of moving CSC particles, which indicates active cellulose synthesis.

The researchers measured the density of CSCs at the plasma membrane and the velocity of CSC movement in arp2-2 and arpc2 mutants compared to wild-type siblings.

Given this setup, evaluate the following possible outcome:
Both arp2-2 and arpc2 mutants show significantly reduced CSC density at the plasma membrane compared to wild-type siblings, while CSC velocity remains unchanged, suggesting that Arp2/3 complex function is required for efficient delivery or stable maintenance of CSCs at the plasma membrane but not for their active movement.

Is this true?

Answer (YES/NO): NO